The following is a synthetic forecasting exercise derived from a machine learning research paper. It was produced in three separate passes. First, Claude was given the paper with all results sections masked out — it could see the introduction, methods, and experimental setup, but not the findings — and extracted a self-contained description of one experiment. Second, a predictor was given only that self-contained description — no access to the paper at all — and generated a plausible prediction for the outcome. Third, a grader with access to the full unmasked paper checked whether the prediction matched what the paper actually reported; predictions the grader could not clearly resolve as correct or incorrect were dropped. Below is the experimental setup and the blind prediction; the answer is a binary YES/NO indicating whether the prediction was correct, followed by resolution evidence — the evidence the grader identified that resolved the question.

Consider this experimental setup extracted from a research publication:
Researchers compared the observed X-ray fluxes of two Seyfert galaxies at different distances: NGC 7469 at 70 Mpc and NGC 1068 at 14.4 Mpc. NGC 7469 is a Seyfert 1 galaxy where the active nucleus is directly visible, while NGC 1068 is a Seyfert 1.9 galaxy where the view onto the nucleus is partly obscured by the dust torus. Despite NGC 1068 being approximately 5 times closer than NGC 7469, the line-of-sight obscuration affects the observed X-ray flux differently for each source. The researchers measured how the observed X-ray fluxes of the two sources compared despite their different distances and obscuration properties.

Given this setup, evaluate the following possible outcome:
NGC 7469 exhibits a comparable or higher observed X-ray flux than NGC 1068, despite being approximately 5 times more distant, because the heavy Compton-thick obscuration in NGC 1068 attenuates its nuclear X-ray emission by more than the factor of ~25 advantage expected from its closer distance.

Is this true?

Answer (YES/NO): YES